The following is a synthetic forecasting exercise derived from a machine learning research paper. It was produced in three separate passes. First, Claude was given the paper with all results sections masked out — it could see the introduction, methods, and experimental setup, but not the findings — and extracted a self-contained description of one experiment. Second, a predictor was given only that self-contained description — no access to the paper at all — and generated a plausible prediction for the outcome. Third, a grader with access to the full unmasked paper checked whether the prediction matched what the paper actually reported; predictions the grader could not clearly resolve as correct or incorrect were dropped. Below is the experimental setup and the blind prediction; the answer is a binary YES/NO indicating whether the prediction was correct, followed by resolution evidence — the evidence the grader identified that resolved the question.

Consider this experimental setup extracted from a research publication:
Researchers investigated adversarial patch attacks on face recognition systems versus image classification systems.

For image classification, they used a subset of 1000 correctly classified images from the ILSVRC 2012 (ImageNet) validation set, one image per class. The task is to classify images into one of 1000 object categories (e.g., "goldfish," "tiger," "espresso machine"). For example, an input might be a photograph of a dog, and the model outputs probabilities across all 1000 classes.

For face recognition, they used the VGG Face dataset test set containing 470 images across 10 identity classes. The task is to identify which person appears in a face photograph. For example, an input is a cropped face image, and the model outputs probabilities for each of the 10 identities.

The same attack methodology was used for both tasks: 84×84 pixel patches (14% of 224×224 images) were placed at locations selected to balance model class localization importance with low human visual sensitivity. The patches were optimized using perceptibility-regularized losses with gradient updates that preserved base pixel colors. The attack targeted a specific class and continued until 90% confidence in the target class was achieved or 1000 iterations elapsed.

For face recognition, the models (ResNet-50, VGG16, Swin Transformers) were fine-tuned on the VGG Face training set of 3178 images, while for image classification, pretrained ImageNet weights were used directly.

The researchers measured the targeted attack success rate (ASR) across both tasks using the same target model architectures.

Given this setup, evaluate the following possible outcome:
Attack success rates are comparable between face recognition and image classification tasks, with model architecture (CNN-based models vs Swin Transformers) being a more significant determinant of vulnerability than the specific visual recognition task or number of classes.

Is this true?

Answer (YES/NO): NO